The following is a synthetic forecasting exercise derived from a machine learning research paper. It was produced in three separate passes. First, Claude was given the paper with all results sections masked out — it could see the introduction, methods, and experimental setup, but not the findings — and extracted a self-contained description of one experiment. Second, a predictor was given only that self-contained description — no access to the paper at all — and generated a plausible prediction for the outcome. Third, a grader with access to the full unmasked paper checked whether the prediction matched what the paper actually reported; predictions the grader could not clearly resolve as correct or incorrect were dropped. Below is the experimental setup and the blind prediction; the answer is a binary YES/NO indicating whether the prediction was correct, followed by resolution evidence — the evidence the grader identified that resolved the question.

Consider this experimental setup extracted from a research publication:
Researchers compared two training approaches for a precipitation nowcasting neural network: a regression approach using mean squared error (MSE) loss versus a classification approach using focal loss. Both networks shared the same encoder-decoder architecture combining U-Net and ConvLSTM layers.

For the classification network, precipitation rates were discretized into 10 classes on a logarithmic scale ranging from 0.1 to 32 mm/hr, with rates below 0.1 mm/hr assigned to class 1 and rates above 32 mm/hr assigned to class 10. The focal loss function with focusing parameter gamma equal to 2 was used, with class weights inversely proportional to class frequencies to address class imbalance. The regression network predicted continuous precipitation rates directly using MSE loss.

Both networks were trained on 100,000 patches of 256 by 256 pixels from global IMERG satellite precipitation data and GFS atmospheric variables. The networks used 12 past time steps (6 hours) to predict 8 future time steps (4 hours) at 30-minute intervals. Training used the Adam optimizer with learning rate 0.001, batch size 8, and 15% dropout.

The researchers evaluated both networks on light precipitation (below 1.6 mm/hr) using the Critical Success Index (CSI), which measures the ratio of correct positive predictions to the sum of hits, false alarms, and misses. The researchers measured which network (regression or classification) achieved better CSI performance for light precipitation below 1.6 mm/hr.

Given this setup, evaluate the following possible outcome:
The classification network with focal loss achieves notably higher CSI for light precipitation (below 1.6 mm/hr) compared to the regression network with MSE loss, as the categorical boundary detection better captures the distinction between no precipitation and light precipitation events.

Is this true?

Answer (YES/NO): NO